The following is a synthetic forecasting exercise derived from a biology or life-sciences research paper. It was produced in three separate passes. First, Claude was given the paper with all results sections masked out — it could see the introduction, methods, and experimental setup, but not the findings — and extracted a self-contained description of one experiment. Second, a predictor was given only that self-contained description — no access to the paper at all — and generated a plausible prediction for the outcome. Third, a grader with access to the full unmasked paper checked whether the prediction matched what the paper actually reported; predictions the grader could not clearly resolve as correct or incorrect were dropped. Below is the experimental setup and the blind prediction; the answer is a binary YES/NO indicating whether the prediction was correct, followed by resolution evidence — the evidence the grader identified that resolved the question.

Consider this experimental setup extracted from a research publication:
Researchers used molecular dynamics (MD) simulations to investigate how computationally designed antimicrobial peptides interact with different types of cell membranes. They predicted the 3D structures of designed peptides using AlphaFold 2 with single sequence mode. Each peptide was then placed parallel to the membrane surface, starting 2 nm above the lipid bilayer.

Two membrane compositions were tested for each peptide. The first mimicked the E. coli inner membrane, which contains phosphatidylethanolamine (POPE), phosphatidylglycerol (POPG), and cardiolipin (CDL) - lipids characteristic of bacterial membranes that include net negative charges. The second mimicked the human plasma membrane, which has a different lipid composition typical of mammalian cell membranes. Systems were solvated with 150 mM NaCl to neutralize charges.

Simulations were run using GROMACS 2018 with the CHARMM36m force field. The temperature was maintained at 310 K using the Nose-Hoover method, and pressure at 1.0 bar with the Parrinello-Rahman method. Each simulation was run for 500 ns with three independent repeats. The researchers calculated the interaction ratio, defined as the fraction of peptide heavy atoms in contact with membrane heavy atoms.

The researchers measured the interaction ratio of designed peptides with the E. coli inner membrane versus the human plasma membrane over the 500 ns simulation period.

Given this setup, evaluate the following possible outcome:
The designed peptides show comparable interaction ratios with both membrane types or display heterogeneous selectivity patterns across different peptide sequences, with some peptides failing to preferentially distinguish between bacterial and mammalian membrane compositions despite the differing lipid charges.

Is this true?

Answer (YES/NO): NO